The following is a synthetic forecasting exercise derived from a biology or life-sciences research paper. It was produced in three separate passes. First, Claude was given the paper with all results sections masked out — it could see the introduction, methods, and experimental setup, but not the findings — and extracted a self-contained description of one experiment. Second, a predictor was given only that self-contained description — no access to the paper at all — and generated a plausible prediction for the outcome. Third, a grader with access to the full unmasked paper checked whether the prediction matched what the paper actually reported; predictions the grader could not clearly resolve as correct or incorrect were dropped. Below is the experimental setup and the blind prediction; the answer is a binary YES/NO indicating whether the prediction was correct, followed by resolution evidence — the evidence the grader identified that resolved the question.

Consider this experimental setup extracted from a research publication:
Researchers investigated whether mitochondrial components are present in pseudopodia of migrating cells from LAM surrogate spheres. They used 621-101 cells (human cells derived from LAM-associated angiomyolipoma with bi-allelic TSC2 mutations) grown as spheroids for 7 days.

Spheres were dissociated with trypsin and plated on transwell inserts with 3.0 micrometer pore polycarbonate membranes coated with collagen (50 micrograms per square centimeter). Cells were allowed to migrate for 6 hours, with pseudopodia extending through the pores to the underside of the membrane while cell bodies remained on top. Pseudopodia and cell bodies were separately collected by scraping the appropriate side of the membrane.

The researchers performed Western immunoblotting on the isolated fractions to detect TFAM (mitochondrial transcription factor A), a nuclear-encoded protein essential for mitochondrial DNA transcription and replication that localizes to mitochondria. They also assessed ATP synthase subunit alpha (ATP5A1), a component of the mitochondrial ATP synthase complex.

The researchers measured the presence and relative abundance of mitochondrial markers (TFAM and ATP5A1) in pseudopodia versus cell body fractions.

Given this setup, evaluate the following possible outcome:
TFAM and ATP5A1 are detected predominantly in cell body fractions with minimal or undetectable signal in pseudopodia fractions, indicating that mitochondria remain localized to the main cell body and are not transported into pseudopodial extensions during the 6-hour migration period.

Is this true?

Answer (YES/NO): NO